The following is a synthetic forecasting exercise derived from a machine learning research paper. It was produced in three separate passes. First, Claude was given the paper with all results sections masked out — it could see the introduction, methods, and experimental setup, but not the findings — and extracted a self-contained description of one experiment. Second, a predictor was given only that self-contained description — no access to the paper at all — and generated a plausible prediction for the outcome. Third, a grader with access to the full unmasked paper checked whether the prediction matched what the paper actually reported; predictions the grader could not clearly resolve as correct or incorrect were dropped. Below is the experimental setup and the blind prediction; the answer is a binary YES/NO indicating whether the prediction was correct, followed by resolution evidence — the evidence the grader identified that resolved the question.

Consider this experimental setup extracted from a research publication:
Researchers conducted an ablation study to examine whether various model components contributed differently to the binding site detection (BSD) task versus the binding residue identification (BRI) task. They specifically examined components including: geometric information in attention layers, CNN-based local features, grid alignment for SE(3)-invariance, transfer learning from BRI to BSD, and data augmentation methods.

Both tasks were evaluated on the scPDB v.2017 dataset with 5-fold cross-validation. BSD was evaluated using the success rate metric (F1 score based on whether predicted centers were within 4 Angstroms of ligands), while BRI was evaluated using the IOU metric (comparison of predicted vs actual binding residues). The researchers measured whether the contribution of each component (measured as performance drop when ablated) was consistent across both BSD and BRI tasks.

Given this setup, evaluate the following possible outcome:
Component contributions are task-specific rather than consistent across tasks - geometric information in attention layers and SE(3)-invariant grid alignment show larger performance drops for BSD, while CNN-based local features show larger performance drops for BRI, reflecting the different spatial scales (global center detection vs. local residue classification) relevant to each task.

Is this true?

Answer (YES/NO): NO